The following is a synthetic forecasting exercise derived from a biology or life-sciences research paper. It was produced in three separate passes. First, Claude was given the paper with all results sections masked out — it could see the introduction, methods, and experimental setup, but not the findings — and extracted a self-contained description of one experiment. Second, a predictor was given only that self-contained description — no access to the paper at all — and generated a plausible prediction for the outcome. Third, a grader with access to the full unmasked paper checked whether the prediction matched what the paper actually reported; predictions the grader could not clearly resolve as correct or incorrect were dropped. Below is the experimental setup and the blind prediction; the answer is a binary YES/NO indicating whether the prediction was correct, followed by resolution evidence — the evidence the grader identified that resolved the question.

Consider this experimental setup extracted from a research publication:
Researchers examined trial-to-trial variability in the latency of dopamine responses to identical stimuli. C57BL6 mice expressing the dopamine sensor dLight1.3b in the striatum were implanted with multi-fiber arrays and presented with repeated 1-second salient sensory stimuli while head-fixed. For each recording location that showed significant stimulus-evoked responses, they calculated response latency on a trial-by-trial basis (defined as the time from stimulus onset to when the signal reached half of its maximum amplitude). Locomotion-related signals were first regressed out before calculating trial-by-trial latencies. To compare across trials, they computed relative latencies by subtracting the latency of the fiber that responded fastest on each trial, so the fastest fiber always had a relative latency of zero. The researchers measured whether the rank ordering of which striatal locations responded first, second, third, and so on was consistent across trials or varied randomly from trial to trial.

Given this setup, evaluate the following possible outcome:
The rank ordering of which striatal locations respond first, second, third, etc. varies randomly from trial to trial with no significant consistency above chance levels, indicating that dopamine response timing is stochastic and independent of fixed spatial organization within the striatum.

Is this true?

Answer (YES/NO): NO